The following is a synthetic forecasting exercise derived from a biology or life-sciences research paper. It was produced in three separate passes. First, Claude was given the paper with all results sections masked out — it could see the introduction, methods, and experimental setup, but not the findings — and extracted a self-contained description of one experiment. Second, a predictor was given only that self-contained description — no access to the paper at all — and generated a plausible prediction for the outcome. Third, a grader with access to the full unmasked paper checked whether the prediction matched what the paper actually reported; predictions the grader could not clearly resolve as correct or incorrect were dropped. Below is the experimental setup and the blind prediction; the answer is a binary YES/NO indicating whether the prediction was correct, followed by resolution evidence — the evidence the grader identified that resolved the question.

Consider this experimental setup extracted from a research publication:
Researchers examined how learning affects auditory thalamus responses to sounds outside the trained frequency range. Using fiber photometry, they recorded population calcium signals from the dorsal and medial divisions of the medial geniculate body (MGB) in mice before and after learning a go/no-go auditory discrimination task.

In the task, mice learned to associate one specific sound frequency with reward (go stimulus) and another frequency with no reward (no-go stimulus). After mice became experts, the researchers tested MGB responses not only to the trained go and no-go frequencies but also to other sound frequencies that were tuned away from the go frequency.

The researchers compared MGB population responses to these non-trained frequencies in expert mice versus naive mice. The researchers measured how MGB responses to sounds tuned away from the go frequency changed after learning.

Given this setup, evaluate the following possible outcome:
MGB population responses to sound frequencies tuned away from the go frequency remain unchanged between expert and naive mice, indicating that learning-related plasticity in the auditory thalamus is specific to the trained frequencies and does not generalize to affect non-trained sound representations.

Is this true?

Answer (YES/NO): NO